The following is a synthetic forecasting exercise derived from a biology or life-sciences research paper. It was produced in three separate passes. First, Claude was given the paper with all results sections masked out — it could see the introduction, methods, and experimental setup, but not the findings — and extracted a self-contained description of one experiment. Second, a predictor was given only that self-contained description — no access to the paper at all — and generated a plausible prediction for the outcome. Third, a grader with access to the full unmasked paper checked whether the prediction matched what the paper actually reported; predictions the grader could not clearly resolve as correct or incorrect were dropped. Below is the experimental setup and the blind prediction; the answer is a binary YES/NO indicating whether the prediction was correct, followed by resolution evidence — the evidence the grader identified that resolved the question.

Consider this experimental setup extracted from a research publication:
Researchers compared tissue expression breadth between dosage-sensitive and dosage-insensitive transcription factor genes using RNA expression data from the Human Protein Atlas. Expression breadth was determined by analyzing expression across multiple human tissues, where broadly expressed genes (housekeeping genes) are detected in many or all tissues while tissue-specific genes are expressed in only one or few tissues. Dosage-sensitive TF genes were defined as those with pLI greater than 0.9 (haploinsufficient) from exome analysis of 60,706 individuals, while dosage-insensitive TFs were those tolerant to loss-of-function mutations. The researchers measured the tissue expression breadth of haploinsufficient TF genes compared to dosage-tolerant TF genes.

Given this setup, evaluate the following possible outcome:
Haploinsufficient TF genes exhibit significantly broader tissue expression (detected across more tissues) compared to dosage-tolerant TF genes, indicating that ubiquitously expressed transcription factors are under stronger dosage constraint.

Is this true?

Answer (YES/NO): NO